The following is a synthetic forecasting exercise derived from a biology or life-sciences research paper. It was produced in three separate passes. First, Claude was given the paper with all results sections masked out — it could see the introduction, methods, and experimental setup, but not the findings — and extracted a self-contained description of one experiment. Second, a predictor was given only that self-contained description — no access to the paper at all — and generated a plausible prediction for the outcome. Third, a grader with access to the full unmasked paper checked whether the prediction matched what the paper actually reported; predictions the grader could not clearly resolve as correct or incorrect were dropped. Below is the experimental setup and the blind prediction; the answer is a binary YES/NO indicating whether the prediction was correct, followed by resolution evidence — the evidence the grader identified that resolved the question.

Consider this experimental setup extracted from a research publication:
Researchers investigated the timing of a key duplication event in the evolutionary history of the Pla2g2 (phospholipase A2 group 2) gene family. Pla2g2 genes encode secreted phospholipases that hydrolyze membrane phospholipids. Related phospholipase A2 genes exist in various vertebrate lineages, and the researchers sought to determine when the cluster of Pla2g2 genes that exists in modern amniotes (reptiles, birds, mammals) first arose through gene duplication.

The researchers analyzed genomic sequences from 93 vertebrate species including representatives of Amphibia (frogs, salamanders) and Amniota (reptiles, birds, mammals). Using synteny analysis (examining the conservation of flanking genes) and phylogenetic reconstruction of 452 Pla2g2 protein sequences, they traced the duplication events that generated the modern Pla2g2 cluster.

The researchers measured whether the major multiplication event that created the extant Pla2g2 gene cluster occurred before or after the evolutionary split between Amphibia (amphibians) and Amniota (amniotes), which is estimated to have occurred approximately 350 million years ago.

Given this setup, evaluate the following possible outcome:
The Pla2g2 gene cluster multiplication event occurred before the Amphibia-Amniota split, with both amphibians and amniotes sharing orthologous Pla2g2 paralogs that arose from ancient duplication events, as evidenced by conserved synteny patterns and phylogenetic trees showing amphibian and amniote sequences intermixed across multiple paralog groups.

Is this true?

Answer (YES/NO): NO